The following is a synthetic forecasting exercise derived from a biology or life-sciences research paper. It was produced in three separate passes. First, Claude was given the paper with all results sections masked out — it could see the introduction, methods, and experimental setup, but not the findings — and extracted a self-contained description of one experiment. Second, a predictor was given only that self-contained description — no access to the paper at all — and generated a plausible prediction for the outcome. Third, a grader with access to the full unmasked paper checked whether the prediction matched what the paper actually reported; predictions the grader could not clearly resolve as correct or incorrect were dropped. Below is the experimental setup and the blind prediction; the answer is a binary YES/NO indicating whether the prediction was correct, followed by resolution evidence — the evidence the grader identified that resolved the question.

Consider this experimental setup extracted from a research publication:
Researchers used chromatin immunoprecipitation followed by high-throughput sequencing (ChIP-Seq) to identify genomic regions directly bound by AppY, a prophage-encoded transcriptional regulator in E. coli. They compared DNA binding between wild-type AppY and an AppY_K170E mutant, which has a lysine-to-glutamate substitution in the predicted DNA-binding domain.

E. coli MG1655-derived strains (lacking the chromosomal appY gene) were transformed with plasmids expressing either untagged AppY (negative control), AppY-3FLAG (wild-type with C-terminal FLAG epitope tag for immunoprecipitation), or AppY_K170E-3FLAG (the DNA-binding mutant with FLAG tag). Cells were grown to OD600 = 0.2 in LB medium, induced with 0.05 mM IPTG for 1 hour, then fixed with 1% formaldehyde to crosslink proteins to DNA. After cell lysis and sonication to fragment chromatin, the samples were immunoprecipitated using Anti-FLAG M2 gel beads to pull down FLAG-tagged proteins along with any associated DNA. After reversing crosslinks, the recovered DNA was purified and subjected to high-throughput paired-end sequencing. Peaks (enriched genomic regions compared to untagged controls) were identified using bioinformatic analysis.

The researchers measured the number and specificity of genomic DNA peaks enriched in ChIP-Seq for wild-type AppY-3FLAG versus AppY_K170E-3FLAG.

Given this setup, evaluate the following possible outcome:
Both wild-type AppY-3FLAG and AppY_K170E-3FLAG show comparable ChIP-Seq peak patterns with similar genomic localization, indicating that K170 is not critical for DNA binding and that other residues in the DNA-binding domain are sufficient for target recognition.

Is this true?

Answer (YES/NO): NO